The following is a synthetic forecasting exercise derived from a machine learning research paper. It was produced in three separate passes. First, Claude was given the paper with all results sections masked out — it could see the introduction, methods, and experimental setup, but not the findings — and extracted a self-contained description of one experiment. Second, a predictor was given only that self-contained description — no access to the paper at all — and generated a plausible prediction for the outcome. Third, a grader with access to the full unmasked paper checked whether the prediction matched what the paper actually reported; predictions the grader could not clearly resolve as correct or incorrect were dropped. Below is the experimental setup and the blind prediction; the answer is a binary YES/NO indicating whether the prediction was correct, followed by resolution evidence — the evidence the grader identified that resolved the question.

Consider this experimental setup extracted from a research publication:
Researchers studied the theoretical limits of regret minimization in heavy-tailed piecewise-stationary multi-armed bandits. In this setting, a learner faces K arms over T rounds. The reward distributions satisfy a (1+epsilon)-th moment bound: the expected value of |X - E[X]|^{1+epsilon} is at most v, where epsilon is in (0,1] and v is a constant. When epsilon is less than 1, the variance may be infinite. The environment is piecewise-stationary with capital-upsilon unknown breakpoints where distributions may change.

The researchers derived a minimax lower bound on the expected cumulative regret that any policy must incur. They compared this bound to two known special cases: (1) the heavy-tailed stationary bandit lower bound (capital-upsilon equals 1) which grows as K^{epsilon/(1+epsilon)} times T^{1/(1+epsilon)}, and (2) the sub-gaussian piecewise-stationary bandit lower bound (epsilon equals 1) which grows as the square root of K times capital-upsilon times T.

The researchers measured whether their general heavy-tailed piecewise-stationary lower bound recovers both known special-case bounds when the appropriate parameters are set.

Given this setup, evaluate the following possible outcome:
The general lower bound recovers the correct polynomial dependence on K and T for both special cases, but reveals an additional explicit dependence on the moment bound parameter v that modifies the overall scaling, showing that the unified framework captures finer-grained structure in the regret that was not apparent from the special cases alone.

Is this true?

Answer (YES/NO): NO